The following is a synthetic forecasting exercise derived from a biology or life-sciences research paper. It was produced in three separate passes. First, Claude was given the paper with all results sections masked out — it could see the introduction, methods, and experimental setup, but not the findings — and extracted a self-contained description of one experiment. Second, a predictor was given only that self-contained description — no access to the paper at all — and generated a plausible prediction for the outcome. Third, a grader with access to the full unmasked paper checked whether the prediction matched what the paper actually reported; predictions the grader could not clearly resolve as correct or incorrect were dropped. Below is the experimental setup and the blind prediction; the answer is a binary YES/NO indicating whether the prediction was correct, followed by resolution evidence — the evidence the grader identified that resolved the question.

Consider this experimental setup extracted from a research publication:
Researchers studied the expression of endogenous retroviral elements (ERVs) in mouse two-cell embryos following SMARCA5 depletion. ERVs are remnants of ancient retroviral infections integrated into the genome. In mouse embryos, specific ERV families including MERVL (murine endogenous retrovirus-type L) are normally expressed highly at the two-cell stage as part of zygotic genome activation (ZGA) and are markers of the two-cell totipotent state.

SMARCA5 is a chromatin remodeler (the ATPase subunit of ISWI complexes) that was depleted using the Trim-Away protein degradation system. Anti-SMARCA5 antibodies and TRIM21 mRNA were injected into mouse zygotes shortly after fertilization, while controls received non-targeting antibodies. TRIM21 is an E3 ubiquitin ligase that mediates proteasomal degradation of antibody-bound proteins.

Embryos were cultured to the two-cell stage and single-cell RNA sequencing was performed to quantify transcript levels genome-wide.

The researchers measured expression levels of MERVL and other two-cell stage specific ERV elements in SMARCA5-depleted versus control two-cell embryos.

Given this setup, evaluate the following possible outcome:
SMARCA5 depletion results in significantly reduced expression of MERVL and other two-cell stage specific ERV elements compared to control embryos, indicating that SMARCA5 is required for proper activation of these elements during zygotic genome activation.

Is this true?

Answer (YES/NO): YES